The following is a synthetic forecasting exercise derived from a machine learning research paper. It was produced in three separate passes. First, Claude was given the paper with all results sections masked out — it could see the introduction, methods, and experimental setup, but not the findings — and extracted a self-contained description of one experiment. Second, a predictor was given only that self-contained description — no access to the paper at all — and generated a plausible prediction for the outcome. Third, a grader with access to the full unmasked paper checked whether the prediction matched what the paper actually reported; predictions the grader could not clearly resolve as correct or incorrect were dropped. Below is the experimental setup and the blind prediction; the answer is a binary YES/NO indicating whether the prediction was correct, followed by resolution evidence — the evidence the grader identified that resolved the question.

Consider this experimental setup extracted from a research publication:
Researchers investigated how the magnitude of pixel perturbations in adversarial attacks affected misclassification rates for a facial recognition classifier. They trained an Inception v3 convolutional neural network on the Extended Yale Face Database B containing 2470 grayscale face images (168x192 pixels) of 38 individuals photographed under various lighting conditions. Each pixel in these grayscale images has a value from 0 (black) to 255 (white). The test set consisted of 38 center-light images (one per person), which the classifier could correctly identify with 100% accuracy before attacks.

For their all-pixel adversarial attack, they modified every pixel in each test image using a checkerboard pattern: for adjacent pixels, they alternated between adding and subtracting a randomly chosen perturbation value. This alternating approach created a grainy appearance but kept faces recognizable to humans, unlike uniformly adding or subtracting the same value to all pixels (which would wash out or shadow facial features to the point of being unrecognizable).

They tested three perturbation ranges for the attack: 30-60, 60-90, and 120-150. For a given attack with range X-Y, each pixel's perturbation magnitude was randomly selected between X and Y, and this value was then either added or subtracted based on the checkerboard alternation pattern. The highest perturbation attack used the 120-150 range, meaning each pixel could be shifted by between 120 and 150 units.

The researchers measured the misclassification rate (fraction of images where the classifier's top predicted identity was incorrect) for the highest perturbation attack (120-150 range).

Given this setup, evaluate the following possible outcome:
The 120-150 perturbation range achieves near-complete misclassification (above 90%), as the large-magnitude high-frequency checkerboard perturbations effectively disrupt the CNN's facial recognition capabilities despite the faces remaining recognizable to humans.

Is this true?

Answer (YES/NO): NO